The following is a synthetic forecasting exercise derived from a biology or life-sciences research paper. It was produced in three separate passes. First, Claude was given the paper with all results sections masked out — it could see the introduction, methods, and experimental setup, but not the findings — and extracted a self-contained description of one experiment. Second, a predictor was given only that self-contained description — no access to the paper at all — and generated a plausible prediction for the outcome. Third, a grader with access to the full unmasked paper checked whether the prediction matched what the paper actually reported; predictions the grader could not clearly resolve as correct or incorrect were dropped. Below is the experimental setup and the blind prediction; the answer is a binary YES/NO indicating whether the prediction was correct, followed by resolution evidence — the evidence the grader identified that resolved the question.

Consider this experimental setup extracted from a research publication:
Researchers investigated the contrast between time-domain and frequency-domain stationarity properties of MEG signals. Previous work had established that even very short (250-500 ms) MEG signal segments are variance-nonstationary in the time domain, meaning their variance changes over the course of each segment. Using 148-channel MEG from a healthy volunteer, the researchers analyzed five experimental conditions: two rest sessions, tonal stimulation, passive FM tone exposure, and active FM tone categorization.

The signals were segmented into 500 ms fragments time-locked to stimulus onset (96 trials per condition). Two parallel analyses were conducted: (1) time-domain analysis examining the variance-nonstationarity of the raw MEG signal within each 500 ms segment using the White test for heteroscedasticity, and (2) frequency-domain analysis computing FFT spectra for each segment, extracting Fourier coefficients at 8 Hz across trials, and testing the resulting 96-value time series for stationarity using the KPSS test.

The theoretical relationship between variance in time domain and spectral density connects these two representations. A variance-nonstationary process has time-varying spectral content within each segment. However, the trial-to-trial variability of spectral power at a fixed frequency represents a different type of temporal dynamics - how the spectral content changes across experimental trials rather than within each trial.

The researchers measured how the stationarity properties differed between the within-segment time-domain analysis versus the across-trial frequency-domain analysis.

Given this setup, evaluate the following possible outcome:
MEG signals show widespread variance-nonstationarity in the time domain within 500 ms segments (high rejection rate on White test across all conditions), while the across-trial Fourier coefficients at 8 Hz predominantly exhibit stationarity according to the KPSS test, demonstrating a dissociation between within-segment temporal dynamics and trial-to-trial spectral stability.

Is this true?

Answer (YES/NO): YES